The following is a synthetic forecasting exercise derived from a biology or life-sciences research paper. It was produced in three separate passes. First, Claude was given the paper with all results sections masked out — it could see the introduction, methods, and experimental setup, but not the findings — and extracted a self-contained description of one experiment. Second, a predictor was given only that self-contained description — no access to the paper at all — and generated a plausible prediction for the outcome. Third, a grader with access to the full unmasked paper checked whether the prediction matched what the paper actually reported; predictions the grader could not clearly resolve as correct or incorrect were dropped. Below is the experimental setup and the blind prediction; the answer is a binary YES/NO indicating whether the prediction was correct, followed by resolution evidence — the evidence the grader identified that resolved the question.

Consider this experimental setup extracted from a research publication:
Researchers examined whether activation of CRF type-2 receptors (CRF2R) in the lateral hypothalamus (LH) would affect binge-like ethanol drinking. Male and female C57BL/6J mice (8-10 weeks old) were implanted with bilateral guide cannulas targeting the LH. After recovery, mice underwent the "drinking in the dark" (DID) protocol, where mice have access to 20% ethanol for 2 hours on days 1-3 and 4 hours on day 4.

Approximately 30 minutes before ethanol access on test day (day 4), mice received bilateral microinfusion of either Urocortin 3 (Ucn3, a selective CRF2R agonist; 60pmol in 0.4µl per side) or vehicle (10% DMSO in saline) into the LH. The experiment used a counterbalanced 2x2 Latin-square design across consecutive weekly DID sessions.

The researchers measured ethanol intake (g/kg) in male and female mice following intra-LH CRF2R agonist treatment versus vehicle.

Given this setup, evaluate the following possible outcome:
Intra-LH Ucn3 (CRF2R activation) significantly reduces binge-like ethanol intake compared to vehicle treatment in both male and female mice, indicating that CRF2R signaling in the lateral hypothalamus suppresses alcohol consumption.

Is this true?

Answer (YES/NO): NO